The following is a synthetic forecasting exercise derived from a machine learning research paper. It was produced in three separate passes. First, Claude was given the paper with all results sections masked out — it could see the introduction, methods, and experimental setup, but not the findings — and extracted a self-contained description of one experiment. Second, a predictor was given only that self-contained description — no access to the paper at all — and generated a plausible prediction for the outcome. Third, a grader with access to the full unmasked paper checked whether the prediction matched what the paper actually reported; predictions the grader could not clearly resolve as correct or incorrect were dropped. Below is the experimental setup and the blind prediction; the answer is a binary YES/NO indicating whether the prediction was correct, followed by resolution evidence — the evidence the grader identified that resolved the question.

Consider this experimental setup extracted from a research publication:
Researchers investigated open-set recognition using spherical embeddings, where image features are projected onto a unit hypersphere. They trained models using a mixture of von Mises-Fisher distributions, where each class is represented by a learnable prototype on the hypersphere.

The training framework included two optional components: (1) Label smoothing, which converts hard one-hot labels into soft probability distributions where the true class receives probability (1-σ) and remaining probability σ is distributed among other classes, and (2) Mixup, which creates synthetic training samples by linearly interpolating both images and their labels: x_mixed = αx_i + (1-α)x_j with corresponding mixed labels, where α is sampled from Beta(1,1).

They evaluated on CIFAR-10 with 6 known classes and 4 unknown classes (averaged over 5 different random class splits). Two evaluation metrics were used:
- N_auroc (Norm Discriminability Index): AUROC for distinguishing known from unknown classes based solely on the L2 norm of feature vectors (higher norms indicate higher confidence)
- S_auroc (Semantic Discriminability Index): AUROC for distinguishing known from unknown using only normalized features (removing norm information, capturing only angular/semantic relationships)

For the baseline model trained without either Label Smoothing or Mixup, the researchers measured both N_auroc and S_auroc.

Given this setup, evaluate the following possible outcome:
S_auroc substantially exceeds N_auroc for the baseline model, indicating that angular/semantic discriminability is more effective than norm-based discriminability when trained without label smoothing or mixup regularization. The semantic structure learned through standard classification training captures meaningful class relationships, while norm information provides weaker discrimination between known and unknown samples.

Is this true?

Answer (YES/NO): NO